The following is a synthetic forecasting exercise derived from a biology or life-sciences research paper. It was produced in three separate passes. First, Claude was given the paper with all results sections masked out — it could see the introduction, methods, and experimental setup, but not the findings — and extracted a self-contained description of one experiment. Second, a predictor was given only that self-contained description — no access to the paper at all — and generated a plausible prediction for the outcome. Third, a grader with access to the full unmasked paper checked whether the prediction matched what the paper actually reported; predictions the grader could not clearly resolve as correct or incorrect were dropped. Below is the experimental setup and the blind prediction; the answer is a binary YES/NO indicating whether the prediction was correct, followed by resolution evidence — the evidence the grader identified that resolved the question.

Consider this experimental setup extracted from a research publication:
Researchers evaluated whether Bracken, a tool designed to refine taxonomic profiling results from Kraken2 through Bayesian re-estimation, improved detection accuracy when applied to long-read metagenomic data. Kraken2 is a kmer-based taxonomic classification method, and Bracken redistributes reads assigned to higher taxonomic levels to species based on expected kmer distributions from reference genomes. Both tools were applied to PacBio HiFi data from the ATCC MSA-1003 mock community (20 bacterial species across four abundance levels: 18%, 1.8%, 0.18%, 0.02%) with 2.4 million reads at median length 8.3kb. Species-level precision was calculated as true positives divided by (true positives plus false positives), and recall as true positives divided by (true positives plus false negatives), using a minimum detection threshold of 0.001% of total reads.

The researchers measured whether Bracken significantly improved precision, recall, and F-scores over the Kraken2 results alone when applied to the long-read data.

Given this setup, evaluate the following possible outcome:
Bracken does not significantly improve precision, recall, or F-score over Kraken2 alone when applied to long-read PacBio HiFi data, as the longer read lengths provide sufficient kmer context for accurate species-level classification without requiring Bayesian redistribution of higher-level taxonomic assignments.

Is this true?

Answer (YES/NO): NO